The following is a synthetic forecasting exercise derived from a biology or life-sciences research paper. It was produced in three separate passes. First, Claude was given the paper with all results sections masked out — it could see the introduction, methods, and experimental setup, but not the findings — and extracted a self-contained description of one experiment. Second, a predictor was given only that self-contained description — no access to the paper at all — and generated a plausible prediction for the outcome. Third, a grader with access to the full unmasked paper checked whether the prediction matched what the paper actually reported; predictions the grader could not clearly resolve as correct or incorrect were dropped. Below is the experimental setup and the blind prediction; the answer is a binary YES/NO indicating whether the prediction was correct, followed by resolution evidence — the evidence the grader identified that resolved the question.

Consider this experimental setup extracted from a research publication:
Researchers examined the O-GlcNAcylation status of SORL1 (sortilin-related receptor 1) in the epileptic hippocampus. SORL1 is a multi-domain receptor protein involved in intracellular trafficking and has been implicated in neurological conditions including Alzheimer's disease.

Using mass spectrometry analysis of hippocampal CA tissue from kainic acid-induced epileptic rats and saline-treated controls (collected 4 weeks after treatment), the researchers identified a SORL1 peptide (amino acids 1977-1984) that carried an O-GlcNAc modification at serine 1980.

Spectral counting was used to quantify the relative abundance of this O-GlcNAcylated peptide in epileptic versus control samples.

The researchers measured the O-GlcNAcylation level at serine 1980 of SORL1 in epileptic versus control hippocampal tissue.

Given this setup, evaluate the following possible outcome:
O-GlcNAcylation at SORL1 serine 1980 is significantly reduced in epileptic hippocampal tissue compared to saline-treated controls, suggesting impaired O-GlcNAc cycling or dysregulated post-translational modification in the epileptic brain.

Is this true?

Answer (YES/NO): NO